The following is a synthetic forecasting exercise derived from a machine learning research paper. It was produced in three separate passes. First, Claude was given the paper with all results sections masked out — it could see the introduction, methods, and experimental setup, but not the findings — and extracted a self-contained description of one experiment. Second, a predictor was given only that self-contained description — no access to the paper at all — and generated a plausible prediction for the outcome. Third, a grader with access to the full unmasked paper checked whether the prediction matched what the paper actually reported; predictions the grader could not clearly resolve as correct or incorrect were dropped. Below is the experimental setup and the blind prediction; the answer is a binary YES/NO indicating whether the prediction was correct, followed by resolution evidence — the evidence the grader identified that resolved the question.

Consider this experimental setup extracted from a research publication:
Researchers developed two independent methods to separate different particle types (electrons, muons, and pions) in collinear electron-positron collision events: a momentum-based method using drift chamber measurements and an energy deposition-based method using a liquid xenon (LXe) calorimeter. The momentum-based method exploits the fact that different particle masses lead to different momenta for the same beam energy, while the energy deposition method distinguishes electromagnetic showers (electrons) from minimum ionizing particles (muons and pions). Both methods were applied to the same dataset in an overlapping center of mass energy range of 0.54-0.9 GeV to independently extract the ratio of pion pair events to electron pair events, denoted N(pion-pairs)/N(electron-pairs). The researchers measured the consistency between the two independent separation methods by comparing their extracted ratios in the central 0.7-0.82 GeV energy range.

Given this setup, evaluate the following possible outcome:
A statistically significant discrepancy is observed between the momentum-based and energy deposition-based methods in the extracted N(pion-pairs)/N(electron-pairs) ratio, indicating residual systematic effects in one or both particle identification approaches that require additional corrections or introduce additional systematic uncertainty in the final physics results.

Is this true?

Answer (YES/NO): NO